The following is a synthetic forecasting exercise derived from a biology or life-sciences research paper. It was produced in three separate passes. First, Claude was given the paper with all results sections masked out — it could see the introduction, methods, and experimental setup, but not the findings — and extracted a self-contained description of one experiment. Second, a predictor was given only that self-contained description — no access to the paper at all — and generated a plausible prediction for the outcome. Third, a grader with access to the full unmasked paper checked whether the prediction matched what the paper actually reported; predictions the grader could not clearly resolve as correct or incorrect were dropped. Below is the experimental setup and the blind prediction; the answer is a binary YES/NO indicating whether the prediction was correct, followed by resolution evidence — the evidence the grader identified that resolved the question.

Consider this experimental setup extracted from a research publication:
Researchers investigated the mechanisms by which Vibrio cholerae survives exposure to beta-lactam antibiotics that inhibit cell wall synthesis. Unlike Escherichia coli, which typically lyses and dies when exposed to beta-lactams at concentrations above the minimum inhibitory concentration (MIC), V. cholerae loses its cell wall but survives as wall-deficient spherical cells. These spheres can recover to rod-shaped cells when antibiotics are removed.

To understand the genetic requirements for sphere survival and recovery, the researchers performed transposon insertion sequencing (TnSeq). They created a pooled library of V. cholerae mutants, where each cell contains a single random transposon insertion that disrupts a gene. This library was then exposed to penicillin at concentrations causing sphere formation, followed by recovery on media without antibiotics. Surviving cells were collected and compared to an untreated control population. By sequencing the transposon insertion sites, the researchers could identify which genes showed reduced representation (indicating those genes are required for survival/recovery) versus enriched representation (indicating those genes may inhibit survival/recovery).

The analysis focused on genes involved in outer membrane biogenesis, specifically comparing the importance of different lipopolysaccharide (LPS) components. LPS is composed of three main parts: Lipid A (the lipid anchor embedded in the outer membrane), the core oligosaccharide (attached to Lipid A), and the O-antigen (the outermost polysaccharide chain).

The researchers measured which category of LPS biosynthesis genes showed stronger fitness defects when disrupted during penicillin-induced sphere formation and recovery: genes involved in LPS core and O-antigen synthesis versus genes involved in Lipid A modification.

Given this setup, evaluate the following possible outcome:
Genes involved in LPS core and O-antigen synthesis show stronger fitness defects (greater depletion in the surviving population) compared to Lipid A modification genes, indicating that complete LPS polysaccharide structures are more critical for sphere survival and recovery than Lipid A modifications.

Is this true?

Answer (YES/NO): YES